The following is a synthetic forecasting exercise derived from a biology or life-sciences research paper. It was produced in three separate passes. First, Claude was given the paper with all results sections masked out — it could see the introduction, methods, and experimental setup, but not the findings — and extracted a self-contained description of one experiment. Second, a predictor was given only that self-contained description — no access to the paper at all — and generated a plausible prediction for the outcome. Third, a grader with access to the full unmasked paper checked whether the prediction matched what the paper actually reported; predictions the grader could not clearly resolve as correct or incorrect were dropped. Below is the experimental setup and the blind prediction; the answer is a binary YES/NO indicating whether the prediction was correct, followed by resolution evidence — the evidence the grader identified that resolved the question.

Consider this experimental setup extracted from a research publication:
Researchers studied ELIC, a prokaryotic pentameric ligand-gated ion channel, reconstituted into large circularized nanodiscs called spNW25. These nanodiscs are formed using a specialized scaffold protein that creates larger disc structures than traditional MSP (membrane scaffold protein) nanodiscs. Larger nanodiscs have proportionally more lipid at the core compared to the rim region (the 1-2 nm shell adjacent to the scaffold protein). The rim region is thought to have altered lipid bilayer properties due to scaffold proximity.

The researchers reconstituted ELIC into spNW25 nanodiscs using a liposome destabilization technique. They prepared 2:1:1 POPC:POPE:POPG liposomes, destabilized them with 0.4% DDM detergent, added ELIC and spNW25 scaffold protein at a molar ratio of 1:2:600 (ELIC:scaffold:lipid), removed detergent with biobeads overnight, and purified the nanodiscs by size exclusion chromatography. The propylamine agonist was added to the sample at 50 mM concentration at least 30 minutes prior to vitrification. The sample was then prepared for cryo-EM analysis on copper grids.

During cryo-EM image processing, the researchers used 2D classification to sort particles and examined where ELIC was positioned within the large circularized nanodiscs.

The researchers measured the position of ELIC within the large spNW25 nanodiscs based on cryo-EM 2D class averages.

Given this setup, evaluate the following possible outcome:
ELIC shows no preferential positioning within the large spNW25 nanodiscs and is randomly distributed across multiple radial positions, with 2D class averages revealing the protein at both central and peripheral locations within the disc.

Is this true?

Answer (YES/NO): NO